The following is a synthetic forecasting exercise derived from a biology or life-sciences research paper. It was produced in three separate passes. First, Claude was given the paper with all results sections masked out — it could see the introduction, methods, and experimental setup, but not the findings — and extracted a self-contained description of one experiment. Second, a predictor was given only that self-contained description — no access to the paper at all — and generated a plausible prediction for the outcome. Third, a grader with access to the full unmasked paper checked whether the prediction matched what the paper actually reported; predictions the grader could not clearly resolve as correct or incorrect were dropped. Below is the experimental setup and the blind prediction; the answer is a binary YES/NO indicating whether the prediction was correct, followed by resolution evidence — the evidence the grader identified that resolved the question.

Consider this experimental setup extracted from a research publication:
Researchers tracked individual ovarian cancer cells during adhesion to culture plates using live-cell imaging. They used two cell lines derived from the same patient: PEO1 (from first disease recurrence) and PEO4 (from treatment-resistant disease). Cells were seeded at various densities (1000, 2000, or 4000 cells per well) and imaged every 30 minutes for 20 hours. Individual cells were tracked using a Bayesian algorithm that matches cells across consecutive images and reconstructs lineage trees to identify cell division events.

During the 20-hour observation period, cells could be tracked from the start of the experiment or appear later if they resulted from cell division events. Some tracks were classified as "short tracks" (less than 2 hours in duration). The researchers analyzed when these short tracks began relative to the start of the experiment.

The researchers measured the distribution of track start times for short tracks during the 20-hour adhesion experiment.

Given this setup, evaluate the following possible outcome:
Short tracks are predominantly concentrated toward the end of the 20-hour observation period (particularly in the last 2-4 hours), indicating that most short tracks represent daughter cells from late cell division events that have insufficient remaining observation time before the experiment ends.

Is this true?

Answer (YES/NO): YES